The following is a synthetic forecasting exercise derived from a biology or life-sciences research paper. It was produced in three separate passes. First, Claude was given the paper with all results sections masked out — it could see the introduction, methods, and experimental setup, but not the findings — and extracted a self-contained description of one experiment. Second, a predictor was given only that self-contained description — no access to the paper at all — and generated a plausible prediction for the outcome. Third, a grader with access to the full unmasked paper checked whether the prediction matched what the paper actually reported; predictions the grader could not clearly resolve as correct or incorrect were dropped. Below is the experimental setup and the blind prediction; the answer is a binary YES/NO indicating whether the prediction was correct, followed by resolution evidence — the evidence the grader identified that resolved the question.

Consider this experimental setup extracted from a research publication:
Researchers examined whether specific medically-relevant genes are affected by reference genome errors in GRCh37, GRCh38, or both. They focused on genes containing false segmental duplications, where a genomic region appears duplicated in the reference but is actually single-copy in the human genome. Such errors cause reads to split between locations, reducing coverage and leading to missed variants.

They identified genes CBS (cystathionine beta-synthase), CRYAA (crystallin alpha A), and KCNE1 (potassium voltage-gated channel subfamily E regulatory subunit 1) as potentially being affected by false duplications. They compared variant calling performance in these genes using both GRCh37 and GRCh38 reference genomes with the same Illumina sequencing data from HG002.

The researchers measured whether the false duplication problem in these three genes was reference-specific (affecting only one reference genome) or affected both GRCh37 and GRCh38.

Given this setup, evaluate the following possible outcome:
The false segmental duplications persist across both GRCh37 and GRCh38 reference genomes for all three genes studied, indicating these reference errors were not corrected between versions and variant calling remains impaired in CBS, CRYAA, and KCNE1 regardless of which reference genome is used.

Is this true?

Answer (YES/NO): NO